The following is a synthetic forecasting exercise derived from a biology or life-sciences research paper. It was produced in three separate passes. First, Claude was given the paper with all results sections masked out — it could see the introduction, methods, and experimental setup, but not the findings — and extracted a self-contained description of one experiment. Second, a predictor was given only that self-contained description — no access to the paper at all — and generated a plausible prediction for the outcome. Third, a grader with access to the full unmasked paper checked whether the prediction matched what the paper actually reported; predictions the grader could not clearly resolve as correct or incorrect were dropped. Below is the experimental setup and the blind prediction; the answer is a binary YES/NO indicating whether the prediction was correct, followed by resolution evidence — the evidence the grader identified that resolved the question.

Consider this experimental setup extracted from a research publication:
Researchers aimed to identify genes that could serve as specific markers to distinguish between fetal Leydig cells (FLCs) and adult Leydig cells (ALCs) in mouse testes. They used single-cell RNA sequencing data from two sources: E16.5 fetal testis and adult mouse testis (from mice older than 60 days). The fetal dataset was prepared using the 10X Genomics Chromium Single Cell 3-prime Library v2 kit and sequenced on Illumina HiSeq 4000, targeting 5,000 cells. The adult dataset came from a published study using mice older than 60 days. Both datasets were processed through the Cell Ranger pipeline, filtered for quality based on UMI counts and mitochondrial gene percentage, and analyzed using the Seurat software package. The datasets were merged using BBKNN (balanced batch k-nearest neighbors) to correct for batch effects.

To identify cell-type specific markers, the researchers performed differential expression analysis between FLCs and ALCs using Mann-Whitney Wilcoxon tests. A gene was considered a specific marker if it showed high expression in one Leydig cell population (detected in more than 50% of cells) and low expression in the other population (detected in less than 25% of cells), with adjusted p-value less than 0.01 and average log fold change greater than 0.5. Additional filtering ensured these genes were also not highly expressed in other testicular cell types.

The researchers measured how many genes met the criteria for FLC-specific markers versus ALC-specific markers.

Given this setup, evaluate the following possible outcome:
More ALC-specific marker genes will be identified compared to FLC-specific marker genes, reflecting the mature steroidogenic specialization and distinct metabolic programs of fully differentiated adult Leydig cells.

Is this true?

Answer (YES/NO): YES